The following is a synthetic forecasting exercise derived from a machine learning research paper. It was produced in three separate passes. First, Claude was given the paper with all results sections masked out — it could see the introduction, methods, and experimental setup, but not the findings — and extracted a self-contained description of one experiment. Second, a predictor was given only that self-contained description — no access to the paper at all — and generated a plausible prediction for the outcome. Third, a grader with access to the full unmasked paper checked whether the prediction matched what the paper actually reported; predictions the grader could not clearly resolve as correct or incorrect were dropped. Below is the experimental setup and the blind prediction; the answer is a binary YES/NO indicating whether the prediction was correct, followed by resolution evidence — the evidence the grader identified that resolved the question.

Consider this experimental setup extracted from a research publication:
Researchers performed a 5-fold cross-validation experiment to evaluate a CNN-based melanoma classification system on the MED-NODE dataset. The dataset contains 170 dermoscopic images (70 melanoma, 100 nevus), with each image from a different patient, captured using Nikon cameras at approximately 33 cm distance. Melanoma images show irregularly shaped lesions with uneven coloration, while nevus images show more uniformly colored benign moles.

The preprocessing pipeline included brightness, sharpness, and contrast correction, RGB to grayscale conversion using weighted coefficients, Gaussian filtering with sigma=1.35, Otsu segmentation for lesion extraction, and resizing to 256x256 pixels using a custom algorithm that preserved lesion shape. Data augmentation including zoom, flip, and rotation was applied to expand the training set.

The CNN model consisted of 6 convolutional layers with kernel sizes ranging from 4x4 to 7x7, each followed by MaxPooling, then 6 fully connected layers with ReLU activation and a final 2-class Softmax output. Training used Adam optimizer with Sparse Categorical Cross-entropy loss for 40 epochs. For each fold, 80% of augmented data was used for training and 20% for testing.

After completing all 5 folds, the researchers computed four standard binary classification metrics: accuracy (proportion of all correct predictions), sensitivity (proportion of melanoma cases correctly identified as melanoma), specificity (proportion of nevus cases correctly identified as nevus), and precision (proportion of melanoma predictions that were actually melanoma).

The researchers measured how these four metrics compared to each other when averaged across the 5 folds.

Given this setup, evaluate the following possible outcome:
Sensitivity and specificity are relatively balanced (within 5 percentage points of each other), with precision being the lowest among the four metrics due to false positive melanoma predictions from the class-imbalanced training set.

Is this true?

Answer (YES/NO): YES